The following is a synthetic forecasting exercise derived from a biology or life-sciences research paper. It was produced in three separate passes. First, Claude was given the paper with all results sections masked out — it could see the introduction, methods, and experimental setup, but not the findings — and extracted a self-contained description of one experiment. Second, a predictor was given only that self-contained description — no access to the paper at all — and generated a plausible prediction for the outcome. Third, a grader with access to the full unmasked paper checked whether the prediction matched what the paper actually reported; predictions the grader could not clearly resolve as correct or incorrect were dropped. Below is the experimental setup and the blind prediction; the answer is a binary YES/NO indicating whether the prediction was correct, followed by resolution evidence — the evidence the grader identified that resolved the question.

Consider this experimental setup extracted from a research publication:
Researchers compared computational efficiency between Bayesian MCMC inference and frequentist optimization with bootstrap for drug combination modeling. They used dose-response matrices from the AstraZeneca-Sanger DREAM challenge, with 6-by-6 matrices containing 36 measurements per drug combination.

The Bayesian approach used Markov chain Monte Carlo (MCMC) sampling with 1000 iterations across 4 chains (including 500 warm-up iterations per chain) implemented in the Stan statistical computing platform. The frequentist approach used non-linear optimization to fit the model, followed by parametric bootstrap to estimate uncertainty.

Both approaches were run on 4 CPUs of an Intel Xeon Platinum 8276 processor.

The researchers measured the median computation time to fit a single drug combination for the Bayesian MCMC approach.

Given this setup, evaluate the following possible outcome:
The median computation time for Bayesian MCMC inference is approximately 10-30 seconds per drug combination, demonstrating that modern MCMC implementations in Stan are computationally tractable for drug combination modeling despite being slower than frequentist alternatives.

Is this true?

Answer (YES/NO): NO